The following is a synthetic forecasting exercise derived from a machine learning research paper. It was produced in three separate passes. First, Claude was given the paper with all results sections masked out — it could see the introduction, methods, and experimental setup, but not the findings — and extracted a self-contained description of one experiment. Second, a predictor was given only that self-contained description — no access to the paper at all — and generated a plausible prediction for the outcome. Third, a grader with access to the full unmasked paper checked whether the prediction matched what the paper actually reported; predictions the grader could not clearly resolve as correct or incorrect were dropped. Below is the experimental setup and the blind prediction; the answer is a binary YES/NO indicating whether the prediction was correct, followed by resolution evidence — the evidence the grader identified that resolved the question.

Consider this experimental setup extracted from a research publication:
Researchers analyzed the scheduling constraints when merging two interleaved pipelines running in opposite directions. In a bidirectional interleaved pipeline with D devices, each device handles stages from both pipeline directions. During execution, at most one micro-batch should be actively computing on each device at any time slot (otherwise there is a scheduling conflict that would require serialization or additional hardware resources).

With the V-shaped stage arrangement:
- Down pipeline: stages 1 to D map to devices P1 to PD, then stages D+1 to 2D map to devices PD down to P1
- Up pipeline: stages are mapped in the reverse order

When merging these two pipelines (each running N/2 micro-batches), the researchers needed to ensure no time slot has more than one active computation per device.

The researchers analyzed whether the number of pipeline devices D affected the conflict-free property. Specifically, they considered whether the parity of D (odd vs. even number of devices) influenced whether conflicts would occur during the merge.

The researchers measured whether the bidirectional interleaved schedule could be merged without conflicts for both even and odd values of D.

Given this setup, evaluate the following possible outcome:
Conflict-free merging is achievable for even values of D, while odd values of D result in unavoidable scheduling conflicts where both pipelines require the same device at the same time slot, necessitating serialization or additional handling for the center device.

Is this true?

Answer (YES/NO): YES